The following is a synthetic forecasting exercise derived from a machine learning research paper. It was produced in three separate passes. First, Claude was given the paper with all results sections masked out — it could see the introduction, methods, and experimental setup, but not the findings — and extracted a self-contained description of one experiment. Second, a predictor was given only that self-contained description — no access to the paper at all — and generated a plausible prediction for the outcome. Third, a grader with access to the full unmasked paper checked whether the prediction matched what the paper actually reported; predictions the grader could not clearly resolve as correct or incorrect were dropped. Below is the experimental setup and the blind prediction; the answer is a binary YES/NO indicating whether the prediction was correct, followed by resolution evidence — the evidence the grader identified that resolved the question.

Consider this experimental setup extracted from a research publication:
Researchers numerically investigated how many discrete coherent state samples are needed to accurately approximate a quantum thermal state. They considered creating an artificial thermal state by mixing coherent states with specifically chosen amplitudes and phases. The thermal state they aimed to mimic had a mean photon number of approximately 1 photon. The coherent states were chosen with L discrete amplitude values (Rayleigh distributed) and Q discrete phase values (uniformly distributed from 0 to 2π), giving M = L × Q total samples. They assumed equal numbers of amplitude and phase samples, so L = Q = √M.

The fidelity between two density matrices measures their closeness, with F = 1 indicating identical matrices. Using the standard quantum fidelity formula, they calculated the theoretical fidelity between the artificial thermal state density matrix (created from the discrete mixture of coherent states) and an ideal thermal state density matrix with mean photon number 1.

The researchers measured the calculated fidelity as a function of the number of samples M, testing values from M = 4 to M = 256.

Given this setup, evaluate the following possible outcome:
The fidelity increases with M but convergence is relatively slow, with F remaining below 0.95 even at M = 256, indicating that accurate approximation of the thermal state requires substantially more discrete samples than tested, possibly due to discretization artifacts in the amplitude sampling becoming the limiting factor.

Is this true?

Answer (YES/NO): NO